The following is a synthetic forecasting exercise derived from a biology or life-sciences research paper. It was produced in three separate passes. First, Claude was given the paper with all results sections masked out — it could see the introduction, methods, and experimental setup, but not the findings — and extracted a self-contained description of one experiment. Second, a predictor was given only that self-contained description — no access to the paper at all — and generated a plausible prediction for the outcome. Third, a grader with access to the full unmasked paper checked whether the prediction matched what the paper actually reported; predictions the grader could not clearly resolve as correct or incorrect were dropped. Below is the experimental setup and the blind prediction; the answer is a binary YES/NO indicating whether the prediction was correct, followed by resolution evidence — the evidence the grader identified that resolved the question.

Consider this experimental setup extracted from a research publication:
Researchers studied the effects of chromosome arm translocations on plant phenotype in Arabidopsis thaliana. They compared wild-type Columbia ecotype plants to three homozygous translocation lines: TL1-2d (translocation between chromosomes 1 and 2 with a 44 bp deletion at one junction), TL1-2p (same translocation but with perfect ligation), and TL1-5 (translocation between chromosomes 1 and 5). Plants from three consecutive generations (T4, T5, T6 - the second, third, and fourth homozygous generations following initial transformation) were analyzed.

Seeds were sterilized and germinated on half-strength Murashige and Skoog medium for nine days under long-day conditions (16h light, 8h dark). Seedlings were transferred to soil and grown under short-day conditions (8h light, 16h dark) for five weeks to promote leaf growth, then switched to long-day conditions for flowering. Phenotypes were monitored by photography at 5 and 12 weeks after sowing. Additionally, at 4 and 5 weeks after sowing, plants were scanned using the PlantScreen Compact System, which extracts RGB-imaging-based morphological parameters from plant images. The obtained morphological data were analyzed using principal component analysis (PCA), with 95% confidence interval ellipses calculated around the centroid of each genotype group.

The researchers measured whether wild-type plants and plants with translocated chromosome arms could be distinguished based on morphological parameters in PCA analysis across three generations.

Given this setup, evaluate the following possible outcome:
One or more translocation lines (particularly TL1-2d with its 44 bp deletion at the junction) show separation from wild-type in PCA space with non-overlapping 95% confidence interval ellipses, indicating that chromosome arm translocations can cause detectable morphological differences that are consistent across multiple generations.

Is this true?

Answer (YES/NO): NO